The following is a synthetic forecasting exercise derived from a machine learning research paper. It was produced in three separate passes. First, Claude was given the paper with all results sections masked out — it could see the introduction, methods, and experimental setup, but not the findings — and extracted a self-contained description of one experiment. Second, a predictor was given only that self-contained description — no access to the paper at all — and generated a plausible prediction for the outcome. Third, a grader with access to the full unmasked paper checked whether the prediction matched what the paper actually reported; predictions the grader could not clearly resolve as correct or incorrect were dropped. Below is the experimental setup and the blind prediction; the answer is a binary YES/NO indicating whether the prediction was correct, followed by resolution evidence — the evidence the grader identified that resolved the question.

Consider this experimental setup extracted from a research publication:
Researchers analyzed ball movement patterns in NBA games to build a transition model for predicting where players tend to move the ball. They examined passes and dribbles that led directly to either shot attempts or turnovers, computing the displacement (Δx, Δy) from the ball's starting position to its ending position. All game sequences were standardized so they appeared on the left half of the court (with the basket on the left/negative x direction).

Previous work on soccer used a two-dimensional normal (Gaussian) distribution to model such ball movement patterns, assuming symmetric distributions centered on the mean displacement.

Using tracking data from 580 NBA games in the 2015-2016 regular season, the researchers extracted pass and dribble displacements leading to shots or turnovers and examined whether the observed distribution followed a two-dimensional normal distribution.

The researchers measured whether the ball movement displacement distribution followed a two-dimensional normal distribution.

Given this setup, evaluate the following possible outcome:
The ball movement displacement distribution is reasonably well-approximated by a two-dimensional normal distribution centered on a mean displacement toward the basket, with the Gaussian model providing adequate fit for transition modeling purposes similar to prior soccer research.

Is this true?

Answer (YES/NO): NO